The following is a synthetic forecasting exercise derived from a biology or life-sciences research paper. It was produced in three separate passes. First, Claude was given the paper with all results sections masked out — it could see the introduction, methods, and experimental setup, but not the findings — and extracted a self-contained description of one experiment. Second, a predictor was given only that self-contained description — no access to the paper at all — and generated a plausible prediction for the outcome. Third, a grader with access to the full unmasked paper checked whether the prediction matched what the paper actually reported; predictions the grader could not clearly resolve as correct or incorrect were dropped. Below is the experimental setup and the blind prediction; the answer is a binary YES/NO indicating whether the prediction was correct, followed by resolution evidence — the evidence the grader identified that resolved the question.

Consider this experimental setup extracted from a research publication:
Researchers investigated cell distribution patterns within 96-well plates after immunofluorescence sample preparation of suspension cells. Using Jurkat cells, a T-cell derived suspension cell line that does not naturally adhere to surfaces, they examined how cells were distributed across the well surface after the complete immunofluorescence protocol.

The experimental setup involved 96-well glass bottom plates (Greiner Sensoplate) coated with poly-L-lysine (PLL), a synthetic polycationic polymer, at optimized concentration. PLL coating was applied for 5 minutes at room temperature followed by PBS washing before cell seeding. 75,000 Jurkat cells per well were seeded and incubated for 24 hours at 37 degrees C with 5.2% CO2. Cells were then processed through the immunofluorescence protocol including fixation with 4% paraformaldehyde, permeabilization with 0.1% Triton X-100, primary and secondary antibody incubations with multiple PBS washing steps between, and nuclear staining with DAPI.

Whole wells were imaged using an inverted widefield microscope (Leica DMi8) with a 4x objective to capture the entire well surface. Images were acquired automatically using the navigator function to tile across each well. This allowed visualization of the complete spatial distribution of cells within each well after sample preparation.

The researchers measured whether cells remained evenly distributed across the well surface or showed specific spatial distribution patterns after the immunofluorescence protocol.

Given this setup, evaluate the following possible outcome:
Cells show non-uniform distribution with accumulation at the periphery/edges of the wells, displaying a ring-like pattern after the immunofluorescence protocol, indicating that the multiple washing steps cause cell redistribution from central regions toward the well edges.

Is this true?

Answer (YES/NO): YES